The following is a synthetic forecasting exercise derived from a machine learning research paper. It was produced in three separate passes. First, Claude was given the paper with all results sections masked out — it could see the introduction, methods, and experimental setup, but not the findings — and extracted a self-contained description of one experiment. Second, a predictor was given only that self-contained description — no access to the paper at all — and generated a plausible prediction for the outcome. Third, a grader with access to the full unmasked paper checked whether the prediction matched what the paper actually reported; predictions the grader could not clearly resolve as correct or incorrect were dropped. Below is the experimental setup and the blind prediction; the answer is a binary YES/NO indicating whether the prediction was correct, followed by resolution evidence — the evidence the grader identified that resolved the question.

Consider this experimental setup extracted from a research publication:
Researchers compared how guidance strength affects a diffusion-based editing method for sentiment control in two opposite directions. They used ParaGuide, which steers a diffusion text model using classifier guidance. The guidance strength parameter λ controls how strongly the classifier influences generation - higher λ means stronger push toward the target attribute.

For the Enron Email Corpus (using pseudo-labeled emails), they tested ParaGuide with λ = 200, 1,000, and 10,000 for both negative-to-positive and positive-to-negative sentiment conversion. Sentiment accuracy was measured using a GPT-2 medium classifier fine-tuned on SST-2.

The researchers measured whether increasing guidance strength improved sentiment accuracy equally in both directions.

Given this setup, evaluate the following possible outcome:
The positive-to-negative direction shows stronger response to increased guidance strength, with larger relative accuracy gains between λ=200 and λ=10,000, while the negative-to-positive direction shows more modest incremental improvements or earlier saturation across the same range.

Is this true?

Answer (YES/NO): NO